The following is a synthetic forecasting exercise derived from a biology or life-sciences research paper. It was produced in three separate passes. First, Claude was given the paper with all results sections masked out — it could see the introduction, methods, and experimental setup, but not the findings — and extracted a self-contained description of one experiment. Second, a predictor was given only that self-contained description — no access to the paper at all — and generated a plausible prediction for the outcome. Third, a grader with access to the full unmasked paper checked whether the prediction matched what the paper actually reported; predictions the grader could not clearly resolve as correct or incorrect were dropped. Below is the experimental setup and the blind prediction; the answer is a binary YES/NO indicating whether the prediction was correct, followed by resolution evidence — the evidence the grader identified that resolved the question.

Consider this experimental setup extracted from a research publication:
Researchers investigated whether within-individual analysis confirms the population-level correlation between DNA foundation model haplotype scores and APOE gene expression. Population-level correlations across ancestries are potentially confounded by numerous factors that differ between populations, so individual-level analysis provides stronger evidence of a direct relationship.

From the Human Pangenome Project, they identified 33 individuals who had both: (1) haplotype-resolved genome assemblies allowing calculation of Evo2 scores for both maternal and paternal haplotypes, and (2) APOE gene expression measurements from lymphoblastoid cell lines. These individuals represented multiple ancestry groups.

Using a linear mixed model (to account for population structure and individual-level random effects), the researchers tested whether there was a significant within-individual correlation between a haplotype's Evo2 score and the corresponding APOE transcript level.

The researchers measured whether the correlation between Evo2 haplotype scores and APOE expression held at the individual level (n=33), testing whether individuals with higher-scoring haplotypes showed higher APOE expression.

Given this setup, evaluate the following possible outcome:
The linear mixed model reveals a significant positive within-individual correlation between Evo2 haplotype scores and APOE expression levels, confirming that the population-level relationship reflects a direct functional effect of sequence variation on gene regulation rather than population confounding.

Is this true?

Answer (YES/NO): YES